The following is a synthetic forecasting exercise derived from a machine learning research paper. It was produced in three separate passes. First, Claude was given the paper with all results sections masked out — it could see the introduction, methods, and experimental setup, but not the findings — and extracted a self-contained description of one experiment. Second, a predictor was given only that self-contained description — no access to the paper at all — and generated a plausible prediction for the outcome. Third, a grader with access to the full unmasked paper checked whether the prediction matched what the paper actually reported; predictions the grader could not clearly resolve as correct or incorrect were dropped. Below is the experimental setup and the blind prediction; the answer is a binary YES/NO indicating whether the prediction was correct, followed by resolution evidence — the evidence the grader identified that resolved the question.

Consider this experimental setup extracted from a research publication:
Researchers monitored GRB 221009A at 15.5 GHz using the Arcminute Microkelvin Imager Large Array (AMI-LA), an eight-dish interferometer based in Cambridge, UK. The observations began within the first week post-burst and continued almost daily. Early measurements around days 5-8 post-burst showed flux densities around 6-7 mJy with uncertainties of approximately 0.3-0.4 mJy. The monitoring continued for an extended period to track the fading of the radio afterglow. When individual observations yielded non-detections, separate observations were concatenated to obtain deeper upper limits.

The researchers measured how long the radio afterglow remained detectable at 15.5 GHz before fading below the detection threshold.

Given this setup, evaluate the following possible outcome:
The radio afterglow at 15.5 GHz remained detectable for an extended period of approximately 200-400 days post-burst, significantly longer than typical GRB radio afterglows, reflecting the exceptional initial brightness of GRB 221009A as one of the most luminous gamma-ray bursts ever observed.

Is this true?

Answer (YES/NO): YES